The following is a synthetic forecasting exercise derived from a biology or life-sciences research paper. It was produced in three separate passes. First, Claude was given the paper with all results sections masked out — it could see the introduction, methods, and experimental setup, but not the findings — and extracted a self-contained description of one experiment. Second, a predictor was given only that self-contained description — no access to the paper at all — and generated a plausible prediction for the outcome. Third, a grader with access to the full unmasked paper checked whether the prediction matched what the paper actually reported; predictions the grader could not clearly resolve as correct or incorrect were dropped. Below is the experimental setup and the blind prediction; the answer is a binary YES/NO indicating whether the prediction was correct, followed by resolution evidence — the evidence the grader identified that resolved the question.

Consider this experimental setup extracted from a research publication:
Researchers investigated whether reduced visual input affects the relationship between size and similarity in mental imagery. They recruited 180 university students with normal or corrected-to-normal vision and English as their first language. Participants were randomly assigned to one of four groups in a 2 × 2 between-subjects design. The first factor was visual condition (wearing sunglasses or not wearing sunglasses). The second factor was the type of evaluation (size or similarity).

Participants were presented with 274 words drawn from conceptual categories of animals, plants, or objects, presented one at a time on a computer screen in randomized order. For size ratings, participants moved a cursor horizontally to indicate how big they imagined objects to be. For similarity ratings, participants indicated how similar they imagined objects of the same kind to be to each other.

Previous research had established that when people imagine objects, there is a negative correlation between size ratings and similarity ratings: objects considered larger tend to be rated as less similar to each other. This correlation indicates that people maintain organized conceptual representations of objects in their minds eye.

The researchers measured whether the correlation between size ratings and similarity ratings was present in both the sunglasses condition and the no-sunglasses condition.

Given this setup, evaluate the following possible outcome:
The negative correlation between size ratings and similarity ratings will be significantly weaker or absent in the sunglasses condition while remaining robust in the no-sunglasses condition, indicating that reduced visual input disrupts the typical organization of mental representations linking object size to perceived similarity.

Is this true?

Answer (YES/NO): NO